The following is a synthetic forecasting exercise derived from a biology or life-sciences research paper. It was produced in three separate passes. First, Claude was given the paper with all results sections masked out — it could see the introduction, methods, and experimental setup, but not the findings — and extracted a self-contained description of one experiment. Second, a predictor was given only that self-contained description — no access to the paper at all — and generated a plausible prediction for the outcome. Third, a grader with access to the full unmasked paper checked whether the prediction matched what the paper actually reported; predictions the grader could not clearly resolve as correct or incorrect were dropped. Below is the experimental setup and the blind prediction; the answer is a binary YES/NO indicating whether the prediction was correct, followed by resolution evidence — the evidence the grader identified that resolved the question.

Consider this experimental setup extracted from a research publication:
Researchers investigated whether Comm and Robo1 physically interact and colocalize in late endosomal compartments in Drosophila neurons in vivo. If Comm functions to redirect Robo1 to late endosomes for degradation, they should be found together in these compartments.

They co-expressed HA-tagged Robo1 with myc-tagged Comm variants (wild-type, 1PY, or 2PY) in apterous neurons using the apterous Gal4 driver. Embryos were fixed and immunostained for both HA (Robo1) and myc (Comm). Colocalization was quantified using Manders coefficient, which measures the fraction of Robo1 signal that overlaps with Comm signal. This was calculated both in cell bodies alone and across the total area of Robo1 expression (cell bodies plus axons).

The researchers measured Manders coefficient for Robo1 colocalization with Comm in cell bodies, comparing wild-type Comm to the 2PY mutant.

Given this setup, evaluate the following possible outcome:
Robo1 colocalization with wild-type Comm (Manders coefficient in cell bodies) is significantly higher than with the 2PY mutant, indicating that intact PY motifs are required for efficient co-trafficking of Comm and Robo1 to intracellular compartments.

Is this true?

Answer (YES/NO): NO